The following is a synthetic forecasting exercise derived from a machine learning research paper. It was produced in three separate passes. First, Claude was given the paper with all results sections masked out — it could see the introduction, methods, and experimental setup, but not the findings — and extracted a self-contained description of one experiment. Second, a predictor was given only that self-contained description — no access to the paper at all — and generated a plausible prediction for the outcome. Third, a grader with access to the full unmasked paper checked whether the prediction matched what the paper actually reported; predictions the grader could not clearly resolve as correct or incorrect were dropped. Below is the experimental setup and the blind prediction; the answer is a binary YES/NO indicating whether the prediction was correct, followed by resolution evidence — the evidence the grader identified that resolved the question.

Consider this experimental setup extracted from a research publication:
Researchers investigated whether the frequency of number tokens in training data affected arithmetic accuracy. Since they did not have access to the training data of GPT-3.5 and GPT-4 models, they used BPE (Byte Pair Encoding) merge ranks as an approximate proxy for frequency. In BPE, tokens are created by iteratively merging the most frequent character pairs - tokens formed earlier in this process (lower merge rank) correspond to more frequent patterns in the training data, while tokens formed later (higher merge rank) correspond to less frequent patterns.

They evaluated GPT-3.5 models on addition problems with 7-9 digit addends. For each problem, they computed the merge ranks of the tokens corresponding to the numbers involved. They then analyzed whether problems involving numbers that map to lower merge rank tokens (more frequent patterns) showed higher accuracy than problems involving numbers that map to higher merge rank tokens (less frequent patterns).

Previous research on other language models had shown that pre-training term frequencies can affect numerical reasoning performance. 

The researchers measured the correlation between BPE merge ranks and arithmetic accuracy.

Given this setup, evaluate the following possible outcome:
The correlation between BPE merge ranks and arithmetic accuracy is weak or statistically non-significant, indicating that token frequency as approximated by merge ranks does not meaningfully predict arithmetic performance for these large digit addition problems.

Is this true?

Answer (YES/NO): YES